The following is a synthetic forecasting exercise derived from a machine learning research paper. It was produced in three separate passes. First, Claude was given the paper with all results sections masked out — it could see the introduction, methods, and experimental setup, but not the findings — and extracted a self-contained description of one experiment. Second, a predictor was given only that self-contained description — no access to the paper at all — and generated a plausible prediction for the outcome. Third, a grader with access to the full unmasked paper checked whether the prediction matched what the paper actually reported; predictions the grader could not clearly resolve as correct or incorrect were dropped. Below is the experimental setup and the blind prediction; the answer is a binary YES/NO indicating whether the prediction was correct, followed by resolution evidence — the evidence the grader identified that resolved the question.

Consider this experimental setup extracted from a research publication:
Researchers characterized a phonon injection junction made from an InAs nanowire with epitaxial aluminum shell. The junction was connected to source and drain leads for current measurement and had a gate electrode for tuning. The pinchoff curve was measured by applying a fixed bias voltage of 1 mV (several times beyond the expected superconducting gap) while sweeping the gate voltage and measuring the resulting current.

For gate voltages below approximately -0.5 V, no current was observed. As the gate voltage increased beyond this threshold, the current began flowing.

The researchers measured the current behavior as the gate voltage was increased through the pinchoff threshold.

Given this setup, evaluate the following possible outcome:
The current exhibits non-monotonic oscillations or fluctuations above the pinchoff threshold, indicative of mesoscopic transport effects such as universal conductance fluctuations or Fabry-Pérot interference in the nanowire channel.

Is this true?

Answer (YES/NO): YES